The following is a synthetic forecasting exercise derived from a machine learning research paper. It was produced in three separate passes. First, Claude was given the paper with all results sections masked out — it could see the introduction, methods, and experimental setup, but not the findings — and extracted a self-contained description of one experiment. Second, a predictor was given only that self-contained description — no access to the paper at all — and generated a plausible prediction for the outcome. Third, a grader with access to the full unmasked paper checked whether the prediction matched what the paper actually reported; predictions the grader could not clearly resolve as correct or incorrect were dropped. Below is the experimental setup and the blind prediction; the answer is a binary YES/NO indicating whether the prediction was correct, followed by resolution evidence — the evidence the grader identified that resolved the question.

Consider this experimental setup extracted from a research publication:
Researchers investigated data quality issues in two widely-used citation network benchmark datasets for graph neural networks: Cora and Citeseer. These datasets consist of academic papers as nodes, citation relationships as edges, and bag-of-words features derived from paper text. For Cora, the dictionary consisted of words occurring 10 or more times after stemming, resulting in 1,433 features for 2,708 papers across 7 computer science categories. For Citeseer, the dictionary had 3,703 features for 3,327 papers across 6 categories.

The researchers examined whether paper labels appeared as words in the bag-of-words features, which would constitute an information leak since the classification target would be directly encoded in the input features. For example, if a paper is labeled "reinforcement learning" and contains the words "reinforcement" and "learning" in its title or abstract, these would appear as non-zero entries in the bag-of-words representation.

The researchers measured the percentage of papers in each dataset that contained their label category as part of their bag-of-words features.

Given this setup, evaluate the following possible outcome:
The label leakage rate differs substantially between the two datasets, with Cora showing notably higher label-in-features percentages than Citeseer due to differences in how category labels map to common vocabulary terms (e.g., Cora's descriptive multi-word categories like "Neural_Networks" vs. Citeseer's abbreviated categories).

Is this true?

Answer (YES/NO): NO